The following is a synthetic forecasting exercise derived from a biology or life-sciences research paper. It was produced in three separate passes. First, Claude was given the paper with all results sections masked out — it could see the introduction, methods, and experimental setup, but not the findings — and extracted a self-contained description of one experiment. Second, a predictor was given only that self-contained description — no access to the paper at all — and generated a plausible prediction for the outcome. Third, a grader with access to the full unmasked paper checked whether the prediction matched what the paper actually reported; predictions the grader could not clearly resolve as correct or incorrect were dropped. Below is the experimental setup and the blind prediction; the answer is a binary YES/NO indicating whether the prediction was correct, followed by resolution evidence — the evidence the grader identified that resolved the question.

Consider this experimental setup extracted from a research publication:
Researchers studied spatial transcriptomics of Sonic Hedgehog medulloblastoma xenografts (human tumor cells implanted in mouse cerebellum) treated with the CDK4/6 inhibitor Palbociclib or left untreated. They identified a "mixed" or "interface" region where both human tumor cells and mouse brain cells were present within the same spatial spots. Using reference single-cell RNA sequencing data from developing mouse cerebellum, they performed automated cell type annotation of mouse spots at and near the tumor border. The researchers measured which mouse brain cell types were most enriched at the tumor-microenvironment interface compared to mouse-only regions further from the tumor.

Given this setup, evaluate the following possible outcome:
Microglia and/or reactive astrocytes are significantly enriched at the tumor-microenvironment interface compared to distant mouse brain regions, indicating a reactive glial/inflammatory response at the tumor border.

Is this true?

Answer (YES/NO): YES